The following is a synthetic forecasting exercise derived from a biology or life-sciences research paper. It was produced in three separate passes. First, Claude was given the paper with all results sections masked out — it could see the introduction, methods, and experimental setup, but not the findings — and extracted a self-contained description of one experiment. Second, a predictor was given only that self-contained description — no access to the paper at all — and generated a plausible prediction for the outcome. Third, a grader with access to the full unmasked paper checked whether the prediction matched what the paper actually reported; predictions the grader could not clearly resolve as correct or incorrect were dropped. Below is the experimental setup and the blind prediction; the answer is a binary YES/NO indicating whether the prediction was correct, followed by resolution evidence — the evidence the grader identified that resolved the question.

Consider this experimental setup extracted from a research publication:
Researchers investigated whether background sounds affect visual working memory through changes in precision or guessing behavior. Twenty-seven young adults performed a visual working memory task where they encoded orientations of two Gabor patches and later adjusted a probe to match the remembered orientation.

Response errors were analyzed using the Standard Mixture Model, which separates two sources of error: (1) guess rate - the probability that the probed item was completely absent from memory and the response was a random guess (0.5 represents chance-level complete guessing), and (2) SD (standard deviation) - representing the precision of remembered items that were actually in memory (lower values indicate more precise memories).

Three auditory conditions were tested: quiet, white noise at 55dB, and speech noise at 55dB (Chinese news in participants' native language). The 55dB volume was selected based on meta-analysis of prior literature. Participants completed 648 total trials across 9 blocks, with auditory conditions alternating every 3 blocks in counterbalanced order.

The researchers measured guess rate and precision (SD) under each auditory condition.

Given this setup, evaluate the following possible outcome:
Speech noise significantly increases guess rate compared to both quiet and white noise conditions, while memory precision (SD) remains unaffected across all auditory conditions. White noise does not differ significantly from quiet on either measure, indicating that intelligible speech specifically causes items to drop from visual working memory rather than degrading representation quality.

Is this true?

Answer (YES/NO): NO